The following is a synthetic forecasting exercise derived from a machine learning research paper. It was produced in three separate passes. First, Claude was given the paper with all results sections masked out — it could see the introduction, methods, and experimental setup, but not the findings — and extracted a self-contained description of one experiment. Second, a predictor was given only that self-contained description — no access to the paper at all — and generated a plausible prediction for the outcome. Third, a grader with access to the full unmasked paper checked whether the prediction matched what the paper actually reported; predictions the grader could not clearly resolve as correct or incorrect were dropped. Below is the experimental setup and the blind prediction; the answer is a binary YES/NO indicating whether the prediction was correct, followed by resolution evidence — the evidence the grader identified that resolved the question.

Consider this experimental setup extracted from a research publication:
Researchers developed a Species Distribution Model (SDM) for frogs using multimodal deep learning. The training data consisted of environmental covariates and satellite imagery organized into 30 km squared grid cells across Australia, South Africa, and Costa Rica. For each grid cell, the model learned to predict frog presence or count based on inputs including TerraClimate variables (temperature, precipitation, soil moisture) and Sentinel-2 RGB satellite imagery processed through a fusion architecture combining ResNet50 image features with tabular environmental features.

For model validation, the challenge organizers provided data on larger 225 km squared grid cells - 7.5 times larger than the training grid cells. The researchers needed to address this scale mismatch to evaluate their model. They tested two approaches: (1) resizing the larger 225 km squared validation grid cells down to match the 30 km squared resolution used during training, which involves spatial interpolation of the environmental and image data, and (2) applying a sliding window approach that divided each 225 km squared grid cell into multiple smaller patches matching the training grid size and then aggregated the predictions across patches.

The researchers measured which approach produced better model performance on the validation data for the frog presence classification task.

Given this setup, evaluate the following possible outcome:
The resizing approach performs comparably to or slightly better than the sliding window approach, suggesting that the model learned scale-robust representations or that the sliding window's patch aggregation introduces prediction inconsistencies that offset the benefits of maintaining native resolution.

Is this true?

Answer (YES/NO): YES